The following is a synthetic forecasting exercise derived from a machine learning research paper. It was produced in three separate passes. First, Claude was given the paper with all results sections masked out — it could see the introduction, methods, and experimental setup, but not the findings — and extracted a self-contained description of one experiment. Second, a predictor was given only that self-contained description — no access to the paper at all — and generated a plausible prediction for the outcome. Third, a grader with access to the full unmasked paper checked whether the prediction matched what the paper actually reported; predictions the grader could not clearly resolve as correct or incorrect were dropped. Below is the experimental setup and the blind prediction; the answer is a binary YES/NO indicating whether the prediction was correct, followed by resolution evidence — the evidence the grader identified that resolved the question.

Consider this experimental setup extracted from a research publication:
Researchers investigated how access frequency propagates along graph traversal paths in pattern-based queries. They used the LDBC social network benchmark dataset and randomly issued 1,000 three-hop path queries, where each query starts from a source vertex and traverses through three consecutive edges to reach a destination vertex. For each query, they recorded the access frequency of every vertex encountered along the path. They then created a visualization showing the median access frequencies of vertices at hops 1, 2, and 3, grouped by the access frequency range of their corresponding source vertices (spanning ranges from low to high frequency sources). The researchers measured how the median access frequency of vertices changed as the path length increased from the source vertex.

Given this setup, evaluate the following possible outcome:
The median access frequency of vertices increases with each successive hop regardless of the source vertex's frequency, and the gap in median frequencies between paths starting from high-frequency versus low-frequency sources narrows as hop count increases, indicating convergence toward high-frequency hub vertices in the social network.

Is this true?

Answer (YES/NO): NO